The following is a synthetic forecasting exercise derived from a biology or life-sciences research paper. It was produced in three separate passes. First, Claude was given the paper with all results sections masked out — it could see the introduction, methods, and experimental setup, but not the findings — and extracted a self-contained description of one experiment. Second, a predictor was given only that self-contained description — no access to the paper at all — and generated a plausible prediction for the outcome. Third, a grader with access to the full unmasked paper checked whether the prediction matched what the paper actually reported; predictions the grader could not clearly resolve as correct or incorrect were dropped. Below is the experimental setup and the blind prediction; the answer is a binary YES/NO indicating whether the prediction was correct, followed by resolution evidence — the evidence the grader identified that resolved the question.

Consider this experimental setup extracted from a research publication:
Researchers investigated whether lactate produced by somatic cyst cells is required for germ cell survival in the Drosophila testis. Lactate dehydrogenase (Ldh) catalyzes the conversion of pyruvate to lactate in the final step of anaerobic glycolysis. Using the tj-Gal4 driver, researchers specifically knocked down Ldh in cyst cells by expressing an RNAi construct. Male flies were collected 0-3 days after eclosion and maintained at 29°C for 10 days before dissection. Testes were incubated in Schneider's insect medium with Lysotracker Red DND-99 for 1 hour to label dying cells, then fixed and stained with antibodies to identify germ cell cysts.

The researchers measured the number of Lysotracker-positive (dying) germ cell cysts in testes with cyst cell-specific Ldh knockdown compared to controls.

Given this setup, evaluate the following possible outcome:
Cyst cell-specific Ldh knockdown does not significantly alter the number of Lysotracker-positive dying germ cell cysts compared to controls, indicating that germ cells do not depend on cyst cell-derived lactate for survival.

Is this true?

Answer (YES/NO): NO